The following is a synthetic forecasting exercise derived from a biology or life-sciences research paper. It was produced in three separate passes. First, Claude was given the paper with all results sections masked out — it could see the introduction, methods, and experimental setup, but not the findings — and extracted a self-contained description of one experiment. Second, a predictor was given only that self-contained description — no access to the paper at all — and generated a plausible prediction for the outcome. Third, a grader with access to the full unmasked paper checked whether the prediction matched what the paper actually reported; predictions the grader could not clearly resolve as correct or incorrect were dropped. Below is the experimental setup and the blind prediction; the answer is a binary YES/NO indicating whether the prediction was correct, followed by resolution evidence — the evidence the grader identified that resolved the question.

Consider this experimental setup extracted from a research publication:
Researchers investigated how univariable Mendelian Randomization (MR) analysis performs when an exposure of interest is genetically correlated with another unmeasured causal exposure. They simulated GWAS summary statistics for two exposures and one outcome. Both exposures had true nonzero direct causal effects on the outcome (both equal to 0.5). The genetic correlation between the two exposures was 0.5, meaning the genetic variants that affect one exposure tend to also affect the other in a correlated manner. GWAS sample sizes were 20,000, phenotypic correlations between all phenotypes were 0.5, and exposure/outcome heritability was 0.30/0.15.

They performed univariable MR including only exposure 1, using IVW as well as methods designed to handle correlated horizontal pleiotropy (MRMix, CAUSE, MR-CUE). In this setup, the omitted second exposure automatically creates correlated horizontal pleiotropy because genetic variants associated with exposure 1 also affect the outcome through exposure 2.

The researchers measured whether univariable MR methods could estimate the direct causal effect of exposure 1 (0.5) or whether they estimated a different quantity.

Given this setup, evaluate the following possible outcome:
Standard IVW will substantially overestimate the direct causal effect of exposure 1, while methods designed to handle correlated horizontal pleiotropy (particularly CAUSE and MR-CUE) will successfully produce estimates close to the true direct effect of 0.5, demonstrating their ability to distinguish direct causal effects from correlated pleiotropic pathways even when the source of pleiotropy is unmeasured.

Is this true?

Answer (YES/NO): NO